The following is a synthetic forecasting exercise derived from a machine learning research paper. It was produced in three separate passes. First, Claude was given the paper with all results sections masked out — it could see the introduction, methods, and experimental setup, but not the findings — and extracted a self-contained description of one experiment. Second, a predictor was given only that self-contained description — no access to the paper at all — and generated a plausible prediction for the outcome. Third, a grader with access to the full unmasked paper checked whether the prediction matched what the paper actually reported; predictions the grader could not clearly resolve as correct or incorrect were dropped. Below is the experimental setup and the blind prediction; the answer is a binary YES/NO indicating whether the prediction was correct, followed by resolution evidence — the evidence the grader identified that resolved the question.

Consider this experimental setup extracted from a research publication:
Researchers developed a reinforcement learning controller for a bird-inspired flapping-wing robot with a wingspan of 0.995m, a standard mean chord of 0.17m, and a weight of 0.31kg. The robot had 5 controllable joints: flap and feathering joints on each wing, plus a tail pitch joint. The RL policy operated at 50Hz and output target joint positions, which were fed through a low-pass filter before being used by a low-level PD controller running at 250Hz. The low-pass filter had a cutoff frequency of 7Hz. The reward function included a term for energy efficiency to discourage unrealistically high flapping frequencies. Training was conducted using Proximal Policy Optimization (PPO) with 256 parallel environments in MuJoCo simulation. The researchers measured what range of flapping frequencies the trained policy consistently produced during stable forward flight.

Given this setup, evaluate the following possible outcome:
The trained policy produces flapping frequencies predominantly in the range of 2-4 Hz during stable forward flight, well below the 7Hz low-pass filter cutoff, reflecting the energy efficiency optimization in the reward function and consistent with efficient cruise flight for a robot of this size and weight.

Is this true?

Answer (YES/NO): NO